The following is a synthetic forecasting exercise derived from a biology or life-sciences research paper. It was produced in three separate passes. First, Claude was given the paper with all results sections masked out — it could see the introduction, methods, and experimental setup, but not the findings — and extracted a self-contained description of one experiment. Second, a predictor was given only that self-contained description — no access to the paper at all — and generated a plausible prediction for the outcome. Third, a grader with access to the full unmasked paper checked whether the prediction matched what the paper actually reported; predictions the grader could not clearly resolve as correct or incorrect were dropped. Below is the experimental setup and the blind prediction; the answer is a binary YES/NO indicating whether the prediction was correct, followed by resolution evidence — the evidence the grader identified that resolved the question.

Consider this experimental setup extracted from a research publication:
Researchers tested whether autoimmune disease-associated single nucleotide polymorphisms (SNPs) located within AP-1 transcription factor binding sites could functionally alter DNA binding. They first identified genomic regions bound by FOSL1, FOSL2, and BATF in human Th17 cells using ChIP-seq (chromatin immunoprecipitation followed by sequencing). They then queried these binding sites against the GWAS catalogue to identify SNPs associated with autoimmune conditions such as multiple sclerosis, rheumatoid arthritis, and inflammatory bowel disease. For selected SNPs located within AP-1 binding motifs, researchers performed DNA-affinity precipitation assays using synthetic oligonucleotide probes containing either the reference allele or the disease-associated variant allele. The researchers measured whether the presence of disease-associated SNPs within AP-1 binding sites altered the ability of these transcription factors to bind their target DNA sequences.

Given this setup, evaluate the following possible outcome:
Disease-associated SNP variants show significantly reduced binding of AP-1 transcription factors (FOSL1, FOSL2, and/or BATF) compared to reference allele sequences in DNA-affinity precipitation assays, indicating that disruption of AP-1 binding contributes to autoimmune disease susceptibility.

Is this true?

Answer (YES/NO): YES